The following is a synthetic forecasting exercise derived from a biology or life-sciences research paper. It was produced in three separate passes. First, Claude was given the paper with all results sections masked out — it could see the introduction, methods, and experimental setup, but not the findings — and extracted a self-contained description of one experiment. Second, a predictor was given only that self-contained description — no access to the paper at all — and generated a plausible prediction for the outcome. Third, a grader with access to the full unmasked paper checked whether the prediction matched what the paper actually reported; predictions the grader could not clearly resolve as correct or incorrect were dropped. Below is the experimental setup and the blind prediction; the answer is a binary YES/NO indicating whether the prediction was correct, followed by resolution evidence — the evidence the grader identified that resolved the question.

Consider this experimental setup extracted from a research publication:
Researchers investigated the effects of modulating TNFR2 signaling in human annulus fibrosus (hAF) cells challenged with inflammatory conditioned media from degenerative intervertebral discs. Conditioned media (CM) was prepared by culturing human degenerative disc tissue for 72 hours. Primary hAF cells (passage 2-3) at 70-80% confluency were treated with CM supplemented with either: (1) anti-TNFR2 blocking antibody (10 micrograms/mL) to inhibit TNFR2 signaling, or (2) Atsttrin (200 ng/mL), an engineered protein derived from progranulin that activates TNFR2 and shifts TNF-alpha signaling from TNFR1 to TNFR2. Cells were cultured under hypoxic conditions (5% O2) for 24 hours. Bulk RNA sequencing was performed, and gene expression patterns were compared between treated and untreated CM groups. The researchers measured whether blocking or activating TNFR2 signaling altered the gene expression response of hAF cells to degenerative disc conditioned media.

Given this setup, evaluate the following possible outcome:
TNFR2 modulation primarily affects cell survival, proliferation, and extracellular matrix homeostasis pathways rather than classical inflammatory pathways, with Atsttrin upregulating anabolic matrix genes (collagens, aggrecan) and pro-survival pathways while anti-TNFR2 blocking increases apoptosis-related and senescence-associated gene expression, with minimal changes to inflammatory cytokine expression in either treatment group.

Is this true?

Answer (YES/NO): NO